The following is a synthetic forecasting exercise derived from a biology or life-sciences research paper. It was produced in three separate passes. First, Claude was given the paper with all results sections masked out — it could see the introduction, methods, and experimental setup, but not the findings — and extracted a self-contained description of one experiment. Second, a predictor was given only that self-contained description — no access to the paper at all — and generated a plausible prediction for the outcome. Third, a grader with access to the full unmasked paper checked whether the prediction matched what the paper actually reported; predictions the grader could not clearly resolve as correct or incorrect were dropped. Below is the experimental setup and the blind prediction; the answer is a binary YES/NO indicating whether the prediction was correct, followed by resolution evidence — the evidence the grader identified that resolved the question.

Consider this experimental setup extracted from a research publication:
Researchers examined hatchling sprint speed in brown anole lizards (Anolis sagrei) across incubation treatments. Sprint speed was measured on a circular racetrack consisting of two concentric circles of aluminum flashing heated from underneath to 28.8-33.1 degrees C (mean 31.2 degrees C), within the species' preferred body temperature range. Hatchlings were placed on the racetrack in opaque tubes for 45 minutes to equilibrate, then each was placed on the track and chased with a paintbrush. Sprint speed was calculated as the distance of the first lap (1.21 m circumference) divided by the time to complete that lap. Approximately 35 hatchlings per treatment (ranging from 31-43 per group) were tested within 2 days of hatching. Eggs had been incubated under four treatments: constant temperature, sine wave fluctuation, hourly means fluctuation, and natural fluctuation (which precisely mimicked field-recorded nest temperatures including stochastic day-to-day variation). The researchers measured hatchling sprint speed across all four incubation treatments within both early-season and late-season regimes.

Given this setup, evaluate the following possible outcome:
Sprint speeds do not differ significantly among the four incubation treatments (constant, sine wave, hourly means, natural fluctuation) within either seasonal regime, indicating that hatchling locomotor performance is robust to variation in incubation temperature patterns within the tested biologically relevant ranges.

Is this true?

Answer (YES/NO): YES